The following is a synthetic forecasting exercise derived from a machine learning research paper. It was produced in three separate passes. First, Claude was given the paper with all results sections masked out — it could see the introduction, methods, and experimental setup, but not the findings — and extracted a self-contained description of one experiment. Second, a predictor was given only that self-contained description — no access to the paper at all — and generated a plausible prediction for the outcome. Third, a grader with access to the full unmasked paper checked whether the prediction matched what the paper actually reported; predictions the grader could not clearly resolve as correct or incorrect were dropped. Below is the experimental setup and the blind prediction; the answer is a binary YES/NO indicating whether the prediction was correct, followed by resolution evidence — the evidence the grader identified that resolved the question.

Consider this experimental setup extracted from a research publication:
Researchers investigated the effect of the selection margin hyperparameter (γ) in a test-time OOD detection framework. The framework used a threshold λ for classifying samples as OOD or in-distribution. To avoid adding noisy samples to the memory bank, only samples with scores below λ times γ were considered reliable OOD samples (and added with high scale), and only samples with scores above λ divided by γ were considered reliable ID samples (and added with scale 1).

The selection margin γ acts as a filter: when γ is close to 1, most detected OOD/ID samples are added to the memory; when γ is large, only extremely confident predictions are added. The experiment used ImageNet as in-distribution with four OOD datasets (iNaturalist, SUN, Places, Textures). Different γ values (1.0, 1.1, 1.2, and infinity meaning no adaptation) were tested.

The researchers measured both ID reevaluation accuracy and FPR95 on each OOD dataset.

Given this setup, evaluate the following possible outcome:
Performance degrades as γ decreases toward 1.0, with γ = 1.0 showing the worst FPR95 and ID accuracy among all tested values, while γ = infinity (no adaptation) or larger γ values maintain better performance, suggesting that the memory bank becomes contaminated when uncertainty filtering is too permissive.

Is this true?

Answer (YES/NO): NO